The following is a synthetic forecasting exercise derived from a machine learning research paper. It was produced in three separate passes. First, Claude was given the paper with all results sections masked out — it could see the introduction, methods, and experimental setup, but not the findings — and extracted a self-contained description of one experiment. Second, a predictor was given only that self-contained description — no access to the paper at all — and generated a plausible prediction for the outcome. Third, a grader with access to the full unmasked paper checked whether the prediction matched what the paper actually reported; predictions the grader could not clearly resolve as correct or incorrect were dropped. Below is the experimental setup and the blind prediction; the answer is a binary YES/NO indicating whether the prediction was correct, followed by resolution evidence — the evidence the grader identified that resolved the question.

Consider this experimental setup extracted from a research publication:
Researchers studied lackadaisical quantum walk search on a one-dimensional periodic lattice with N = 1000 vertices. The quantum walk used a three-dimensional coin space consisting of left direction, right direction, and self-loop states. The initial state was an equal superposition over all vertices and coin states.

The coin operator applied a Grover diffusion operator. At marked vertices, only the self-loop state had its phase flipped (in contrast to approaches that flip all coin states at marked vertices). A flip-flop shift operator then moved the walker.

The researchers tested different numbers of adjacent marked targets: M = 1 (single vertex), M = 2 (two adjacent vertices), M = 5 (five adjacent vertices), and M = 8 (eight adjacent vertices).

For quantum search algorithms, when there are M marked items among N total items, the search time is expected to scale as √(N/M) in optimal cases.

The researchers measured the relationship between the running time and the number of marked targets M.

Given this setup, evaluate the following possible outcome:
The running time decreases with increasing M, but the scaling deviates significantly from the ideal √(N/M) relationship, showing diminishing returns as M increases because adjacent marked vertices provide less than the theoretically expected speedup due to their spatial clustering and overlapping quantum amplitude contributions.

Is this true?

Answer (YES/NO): NO